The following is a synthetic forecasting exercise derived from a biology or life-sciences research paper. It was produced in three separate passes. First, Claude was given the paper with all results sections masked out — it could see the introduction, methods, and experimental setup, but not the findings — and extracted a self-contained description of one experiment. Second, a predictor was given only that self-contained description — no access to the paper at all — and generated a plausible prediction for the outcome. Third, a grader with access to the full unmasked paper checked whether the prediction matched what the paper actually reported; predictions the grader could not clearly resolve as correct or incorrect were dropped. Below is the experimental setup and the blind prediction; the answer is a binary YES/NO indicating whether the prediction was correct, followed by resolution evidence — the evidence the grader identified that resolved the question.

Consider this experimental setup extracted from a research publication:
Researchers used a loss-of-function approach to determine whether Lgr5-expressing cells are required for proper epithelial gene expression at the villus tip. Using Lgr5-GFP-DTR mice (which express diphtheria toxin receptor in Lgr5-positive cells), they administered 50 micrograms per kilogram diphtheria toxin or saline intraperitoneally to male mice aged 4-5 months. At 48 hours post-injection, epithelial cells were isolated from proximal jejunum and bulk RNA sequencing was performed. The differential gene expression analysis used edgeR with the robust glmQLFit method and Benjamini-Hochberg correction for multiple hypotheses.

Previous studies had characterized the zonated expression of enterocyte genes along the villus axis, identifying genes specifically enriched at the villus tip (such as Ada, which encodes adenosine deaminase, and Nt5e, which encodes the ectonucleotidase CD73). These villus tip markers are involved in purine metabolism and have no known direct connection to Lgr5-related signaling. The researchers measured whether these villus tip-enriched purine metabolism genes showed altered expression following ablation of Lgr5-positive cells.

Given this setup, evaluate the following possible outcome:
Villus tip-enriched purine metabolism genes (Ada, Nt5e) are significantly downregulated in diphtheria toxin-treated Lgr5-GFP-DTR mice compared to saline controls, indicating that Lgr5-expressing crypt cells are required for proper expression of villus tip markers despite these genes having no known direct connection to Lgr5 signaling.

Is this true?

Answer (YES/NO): NO